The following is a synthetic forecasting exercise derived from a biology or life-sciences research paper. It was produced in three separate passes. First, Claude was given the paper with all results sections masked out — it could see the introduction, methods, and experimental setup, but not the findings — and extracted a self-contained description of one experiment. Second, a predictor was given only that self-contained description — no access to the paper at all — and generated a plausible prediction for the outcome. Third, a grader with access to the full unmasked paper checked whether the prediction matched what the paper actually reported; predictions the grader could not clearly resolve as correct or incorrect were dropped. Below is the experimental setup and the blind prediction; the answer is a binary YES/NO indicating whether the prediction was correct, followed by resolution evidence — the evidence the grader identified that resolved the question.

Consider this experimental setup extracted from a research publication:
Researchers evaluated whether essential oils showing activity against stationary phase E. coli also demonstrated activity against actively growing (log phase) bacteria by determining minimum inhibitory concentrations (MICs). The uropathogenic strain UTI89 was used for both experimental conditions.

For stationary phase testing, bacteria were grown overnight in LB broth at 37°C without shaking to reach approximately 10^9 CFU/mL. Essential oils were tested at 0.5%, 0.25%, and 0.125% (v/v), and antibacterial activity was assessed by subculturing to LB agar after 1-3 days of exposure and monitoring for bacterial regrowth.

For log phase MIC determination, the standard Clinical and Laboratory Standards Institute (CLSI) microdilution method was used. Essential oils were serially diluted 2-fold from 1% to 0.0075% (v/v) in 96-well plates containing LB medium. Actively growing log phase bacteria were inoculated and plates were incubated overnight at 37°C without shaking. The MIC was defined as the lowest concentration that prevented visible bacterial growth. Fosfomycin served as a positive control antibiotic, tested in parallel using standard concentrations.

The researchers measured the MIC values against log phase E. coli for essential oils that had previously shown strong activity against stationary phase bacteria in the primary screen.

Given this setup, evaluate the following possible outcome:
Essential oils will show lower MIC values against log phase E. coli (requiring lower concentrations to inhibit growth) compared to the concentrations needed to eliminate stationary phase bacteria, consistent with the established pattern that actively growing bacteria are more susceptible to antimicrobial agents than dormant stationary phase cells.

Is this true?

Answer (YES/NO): YES